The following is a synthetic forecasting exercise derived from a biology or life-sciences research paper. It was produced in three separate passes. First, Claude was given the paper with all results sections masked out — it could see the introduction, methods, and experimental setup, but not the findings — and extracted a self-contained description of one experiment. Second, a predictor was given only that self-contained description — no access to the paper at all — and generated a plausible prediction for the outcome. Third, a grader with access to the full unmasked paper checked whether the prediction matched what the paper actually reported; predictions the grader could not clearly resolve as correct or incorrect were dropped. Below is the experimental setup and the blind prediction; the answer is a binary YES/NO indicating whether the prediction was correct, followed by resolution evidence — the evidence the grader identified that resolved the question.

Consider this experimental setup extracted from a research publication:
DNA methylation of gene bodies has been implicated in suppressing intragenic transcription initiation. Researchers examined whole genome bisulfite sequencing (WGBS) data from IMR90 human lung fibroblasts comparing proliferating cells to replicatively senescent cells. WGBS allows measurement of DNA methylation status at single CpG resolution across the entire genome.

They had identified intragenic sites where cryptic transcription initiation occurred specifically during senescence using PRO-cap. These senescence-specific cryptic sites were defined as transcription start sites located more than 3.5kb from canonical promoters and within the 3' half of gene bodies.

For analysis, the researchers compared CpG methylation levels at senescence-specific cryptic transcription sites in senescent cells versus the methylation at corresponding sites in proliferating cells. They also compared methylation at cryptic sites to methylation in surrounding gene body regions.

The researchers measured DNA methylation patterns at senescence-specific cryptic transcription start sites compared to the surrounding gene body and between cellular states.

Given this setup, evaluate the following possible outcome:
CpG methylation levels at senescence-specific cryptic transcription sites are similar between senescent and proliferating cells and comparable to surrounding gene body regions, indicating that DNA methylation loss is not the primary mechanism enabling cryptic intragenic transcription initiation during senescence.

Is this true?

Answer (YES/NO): NO